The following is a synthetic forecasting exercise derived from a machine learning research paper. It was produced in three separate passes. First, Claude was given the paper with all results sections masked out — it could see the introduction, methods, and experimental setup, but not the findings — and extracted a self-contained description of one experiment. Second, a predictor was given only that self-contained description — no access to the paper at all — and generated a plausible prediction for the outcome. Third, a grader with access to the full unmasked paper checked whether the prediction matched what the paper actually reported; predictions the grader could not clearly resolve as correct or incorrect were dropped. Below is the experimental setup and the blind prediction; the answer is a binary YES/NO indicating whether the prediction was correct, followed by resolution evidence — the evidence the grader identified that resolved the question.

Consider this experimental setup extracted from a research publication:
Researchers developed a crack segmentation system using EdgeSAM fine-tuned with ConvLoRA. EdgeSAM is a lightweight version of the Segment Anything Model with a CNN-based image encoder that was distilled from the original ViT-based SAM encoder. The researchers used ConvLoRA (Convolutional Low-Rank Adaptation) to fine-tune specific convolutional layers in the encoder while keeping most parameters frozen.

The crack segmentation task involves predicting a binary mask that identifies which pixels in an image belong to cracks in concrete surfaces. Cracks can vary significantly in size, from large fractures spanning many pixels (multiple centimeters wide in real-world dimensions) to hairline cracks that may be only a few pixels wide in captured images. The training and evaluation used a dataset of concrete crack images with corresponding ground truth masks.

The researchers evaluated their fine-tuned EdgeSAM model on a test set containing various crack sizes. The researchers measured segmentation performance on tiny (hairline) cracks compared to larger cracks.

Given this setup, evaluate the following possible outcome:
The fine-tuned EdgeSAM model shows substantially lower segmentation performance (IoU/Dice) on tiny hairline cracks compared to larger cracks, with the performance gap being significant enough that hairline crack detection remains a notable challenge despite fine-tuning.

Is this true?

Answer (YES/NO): YES